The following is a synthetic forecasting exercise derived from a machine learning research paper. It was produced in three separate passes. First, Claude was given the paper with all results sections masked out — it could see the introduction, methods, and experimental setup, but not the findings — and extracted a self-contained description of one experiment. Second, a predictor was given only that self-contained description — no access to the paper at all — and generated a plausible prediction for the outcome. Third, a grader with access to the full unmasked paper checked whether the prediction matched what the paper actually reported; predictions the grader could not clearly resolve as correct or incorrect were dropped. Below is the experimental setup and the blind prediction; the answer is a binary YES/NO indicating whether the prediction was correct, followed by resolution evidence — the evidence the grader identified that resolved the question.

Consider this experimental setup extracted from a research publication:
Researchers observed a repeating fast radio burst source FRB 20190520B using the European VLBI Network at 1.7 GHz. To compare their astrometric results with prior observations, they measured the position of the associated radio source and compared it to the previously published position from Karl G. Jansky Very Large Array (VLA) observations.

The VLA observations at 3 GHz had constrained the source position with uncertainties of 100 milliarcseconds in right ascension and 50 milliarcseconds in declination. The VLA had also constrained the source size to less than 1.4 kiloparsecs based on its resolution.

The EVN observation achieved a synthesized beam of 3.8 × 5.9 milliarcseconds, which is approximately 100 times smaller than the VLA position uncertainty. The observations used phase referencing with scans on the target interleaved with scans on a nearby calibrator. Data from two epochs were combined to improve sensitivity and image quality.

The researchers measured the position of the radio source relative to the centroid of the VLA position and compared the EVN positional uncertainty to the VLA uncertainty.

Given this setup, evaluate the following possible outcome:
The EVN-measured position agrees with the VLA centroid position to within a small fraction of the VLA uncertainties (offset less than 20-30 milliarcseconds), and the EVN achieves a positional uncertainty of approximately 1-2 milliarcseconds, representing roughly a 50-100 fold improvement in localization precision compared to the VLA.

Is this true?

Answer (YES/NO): NO